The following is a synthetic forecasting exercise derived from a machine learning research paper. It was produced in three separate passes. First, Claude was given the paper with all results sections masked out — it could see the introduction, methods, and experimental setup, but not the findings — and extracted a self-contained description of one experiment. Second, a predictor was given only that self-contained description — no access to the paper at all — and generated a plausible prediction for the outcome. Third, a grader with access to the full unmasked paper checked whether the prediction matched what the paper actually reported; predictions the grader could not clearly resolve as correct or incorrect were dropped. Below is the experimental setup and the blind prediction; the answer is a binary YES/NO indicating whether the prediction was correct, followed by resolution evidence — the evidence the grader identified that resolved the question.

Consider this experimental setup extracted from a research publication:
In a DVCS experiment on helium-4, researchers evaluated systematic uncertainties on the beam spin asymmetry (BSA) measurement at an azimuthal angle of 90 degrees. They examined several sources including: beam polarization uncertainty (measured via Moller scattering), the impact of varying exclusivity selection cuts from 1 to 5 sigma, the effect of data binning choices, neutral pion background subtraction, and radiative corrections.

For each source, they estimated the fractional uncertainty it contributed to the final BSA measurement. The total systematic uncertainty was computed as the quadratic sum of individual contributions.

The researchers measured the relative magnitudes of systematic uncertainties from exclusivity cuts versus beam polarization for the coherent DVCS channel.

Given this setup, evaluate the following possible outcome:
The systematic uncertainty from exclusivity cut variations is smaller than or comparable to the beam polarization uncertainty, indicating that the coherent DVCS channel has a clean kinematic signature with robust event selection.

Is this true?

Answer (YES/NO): NO